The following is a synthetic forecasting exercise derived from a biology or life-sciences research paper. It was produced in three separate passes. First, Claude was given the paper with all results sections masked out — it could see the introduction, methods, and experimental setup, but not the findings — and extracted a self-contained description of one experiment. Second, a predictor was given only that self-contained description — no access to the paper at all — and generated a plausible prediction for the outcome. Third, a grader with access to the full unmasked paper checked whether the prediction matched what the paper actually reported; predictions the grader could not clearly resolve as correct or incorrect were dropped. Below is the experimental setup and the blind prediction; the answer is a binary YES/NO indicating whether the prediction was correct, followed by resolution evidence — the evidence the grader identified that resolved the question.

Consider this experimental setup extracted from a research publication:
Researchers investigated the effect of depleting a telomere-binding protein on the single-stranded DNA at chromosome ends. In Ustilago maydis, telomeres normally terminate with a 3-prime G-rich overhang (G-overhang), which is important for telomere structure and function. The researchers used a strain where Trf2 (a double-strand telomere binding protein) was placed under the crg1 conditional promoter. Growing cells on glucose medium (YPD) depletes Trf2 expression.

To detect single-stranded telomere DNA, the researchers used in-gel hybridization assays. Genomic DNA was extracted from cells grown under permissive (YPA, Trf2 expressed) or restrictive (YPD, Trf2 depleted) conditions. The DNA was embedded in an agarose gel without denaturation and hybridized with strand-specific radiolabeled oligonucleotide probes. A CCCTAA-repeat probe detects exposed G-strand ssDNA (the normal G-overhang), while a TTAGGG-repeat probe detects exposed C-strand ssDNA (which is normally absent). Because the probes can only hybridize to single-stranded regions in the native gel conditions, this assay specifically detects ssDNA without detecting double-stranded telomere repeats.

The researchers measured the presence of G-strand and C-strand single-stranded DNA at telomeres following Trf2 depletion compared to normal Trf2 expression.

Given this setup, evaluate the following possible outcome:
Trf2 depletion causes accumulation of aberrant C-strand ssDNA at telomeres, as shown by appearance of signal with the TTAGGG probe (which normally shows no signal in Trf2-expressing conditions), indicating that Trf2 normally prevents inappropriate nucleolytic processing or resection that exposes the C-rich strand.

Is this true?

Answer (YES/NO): NO